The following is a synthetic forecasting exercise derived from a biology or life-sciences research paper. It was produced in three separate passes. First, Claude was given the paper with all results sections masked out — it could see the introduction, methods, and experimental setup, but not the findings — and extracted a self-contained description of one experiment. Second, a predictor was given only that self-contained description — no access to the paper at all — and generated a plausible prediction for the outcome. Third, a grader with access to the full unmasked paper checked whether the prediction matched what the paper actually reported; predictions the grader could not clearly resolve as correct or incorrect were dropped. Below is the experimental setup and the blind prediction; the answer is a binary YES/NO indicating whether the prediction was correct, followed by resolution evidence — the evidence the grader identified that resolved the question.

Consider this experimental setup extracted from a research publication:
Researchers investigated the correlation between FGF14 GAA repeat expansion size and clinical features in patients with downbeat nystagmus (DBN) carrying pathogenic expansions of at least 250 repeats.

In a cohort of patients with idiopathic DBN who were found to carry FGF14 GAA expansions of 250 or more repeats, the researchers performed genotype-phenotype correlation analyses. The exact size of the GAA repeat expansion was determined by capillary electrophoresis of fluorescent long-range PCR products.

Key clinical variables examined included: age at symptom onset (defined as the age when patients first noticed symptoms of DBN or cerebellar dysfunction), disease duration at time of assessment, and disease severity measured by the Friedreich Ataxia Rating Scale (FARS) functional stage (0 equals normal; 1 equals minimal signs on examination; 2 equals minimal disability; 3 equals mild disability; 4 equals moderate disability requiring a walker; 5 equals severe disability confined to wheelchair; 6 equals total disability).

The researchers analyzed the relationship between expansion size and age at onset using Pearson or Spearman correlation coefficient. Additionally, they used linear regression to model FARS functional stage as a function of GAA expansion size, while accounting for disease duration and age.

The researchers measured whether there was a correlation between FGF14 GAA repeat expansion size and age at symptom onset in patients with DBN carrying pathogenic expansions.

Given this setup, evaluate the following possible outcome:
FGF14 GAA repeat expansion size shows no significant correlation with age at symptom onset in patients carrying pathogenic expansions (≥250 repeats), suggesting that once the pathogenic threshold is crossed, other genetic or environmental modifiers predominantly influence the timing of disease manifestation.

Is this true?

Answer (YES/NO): NO